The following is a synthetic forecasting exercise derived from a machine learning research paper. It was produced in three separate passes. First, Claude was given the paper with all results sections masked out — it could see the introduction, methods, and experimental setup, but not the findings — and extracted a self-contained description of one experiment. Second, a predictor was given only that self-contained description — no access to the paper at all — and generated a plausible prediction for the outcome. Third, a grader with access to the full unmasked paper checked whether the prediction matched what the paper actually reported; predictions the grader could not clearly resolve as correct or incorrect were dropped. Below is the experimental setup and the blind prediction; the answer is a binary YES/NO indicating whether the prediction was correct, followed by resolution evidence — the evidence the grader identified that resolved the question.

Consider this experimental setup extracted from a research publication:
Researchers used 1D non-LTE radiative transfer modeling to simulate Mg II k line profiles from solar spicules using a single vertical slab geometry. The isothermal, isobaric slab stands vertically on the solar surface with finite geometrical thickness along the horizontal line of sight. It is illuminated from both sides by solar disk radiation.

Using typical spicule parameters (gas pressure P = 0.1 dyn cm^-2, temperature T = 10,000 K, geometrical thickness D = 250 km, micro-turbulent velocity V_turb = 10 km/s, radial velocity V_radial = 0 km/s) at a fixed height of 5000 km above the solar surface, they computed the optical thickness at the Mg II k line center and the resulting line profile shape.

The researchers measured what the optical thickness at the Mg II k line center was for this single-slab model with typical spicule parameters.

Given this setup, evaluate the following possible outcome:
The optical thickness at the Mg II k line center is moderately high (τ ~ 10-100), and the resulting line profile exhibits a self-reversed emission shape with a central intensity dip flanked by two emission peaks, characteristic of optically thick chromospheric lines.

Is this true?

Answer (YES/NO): NO